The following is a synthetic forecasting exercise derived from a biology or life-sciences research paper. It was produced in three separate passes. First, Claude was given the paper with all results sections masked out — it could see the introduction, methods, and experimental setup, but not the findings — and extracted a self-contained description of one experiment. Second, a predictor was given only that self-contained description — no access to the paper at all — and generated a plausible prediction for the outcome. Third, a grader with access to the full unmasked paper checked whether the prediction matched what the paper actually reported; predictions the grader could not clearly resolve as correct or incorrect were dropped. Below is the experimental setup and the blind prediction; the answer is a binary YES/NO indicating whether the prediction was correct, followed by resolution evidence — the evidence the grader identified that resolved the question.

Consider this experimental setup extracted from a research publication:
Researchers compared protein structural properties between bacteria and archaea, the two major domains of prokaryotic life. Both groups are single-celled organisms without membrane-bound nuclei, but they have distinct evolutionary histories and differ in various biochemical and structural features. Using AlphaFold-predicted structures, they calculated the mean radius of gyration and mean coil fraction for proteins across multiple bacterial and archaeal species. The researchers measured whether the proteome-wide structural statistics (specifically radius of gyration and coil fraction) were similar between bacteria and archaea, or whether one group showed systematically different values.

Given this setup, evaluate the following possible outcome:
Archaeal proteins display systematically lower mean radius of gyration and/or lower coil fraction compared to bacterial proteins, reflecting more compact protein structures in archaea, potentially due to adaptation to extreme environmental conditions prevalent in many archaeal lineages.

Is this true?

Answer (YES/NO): NO